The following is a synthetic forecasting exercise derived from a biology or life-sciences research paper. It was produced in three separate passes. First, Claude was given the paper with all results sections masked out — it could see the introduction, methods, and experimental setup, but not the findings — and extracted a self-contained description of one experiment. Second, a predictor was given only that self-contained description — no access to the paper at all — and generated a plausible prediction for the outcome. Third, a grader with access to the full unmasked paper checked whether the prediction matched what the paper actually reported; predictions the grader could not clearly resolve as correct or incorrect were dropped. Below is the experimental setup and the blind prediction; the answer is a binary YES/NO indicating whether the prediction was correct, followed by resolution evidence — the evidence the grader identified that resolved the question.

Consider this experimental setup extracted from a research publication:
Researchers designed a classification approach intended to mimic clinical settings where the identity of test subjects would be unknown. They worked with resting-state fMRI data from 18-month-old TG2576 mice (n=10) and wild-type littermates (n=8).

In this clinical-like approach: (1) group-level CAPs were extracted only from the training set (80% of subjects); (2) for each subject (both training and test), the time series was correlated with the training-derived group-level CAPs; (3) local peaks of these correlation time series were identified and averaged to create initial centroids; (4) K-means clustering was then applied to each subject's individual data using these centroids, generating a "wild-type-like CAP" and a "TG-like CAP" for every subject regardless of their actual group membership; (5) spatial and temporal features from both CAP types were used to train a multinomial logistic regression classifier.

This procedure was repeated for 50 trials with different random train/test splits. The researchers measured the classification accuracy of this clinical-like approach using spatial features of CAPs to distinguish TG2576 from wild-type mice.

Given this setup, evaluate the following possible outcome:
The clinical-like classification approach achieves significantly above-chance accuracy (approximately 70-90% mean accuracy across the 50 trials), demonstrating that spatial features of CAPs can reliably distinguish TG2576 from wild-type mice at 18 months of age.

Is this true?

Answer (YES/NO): NO